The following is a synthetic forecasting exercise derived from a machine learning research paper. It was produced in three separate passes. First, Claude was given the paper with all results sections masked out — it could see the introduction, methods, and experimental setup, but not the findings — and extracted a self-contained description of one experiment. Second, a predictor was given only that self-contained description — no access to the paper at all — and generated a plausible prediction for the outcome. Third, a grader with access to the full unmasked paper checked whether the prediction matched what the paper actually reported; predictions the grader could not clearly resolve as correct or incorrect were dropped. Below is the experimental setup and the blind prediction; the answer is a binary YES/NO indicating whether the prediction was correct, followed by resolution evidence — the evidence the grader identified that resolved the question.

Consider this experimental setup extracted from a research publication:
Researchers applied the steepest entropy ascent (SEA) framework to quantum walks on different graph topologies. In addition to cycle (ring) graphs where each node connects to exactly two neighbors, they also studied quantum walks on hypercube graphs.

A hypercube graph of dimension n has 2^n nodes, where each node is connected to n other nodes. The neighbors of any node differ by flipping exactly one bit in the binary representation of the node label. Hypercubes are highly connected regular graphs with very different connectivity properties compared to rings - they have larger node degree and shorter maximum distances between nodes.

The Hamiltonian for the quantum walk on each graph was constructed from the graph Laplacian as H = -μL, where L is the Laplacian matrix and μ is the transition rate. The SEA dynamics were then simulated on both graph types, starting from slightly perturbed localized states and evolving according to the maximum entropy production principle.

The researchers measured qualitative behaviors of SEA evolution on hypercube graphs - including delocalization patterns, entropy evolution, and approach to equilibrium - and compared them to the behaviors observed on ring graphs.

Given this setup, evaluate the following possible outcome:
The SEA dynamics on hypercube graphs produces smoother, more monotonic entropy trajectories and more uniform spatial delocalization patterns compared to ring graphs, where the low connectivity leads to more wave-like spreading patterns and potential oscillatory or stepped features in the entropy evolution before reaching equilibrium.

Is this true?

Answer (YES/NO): NO